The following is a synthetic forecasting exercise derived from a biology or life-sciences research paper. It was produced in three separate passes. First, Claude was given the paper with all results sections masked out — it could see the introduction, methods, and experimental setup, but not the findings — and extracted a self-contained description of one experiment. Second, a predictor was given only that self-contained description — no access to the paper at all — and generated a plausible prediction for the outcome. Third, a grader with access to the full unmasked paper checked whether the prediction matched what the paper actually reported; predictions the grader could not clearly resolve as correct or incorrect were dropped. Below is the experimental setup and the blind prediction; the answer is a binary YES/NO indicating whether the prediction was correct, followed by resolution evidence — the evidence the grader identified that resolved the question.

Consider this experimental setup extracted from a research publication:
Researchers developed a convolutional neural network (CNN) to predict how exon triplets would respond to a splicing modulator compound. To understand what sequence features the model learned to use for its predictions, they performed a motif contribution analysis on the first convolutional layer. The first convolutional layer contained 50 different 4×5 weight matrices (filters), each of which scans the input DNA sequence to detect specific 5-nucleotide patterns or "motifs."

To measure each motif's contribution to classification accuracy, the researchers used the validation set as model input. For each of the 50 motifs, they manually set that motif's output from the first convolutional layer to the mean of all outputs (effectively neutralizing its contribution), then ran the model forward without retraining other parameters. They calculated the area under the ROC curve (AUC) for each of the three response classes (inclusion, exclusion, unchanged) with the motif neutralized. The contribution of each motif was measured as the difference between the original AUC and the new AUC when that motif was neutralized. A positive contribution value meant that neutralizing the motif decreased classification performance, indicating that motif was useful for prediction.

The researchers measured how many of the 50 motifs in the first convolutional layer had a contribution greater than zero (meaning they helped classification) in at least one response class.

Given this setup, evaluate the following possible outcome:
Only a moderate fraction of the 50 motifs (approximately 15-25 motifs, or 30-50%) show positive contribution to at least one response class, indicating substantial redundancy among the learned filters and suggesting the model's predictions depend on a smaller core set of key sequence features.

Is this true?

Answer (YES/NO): NO